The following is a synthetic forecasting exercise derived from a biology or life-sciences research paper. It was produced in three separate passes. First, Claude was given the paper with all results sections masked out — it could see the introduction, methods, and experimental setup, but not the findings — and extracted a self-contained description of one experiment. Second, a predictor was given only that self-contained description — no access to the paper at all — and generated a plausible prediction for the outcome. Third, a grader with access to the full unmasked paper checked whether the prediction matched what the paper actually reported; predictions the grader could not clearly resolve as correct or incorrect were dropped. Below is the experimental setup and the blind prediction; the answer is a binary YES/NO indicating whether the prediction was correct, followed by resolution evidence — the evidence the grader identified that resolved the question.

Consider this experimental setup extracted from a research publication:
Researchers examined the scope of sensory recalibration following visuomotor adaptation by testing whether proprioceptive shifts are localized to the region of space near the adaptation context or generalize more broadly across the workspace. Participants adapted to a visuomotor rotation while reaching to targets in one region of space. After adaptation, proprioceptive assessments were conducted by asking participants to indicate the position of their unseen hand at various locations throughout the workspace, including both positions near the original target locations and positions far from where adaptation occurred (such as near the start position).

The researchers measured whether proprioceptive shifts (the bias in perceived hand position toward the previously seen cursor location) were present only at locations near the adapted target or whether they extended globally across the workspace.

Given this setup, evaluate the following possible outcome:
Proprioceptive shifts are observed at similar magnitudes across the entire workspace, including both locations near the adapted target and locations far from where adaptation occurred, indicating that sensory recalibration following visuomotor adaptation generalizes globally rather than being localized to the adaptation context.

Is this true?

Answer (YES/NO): YES